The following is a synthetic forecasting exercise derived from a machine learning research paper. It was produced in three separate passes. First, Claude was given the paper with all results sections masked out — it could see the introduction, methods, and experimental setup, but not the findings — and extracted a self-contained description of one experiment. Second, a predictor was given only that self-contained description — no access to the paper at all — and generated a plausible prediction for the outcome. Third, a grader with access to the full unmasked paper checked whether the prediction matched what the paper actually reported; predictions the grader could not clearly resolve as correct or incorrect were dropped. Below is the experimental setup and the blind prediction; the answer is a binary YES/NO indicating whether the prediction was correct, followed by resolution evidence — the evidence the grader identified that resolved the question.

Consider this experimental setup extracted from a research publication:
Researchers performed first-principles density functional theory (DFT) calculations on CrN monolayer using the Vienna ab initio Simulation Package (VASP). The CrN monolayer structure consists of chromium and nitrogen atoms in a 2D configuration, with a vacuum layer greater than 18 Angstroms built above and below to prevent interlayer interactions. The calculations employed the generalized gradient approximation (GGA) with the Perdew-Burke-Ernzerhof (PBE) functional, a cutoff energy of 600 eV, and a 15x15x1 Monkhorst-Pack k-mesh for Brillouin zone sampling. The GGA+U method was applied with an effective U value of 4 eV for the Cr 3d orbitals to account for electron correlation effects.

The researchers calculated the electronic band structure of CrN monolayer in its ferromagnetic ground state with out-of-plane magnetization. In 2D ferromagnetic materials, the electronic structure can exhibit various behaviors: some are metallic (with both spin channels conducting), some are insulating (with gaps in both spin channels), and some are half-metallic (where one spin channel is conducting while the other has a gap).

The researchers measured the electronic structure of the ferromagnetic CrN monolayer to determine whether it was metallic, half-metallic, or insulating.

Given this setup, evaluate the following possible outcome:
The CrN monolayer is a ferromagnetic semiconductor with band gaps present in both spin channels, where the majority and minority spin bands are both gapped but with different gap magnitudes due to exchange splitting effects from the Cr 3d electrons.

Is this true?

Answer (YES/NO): NO